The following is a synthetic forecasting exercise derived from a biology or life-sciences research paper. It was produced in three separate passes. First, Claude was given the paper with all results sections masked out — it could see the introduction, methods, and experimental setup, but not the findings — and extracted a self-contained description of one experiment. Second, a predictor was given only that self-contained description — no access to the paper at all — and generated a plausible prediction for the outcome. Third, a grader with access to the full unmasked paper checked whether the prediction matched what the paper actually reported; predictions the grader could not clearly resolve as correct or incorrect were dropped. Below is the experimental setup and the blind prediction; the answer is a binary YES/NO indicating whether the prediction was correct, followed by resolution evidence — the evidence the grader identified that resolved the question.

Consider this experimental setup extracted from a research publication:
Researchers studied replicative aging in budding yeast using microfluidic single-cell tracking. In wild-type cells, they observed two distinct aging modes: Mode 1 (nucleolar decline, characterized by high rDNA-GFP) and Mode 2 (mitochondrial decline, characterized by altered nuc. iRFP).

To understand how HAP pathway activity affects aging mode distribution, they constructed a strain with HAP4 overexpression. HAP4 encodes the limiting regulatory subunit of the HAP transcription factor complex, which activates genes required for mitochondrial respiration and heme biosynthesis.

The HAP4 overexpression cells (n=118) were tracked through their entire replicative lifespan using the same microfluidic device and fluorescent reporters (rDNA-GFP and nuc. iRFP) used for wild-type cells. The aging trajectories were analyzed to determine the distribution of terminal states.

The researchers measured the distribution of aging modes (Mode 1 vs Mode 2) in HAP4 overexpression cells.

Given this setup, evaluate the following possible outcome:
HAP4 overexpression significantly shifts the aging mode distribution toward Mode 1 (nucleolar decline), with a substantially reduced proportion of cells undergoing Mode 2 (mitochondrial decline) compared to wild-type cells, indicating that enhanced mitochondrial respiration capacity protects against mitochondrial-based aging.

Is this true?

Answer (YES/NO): YES